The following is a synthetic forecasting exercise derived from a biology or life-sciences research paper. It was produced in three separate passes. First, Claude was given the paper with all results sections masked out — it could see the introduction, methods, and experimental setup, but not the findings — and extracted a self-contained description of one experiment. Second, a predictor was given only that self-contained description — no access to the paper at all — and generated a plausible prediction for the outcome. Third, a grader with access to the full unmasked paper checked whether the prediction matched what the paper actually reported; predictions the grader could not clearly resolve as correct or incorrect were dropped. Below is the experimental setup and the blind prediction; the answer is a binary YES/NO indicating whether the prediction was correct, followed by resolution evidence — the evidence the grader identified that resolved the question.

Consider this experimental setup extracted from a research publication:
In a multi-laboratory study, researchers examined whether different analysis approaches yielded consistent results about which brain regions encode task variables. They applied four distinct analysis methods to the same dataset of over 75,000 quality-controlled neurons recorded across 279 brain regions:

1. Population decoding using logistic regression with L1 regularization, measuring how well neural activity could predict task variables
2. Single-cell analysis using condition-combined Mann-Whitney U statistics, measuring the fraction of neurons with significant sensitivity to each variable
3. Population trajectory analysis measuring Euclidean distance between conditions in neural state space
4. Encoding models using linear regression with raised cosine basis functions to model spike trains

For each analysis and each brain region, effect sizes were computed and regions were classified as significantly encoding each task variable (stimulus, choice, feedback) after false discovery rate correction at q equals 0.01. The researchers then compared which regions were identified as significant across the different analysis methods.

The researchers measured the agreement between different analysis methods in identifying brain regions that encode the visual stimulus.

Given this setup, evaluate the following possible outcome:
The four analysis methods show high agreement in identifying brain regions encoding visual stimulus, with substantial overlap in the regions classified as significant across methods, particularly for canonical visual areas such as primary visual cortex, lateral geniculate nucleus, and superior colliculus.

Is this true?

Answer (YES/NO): YES